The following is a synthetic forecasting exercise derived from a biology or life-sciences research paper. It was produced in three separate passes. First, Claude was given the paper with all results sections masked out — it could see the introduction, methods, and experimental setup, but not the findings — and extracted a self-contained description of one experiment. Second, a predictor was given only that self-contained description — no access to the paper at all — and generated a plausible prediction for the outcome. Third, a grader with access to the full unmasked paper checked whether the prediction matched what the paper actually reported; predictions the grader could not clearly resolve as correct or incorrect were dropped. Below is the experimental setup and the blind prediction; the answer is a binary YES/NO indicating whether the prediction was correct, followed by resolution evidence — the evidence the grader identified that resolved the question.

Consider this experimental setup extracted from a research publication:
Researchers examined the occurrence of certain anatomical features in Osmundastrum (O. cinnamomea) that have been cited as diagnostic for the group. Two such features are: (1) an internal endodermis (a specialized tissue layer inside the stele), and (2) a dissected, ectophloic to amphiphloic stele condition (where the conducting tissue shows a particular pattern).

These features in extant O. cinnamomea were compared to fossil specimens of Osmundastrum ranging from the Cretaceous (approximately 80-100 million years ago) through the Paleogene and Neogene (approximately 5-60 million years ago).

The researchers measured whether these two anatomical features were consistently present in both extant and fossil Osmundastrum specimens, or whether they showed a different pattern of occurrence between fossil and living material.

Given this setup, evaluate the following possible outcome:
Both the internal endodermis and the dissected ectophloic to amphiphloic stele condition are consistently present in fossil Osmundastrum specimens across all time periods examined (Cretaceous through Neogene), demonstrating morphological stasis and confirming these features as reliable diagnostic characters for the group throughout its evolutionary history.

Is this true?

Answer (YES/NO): NO